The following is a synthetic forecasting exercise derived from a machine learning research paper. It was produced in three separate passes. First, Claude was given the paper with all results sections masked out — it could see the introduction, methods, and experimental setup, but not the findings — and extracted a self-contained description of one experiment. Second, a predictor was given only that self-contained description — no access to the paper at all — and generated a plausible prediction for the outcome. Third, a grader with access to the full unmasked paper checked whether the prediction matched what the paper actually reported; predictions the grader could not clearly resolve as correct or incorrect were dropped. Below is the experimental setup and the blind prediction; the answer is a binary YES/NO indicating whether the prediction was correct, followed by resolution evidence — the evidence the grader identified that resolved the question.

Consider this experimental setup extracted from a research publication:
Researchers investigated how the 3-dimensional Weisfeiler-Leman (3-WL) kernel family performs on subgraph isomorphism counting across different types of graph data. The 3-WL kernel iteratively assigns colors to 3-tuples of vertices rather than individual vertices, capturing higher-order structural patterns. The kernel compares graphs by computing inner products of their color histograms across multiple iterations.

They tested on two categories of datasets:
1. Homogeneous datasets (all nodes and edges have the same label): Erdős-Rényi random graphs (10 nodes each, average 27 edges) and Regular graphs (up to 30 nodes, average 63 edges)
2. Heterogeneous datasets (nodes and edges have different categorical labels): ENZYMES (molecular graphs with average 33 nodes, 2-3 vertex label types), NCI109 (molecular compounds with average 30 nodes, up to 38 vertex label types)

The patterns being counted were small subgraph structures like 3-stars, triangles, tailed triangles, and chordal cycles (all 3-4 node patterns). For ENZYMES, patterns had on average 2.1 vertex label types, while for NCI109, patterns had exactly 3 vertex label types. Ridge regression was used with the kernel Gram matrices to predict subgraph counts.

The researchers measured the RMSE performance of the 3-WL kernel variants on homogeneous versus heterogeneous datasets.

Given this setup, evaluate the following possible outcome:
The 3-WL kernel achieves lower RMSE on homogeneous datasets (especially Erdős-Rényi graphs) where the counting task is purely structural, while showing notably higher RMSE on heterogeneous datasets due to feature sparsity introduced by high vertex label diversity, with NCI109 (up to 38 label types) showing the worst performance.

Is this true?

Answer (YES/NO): NO